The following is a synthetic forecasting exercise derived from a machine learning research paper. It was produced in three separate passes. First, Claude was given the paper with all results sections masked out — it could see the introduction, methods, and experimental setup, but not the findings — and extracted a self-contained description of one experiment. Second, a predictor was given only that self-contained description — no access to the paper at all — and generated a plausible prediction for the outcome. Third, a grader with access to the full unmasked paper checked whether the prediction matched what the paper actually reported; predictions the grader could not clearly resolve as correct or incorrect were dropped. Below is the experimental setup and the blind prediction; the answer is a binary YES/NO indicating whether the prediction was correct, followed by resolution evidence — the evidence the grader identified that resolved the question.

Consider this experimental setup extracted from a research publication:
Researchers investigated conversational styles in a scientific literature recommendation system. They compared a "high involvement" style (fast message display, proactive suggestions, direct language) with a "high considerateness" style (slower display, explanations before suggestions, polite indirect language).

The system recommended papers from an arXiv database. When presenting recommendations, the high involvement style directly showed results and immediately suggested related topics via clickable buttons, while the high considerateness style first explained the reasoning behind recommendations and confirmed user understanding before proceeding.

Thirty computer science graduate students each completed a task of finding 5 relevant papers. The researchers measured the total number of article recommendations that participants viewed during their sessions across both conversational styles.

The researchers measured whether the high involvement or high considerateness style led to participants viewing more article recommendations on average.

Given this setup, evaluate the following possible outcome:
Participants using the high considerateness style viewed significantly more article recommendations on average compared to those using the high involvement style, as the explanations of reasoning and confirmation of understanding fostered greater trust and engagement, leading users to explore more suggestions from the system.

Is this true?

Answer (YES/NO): NO